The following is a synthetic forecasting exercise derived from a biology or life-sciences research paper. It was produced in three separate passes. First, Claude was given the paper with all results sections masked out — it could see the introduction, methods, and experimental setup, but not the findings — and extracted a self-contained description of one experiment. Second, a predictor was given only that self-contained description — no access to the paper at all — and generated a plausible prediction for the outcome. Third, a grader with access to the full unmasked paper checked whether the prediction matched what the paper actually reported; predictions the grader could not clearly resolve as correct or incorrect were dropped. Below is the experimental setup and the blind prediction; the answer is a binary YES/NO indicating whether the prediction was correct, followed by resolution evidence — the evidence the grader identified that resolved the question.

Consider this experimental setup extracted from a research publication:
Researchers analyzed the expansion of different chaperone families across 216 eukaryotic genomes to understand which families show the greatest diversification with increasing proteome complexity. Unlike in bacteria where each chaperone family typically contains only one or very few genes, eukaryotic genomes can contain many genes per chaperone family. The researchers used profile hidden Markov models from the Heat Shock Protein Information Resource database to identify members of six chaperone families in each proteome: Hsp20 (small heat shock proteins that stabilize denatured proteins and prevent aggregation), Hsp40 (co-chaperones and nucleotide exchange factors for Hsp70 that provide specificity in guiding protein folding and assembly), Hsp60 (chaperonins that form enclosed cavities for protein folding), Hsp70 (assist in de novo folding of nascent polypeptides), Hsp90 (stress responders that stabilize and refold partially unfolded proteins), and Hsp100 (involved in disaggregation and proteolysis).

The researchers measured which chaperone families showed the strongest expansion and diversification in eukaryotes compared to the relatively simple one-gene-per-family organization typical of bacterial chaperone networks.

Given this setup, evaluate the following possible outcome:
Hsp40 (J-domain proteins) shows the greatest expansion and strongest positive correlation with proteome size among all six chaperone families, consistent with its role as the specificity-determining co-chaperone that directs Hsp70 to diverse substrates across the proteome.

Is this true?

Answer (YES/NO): NO